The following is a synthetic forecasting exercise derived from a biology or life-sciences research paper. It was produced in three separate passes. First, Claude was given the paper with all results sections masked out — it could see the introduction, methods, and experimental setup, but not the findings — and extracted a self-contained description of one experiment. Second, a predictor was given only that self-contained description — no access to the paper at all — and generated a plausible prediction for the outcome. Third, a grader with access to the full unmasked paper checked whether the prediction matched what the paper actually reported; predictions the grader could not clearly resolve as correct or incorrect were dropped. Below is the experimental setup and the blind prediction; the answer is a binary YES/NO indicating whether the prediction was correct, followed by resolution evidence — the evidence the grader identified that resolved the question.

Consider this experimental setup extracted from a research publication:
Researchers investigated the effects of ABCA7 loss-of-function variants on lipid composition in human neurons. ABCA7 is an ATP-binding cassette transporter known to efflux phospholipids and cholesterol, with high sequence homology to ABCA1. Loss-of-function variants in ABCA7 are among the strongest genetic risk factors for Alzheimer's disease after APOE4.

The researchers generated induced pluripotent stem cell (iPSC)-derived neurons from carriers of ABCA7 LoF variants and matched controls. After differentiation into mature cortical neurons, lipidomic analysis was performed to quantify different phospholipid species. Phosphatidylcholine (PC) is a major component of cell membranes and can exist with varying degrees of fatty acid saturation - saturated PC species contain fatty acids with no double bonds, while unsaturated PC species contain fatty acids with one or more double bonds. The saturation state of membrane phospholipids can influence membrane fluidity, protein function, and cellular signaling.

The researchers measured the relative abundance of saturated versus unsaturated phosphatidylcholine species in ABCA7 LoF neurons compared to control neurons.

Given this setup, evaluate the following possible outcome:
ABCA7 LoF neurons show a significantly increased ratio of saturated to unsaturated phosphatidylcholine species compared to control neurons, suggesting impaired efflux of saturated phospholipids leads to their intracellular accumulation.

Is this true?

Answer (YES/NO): YES